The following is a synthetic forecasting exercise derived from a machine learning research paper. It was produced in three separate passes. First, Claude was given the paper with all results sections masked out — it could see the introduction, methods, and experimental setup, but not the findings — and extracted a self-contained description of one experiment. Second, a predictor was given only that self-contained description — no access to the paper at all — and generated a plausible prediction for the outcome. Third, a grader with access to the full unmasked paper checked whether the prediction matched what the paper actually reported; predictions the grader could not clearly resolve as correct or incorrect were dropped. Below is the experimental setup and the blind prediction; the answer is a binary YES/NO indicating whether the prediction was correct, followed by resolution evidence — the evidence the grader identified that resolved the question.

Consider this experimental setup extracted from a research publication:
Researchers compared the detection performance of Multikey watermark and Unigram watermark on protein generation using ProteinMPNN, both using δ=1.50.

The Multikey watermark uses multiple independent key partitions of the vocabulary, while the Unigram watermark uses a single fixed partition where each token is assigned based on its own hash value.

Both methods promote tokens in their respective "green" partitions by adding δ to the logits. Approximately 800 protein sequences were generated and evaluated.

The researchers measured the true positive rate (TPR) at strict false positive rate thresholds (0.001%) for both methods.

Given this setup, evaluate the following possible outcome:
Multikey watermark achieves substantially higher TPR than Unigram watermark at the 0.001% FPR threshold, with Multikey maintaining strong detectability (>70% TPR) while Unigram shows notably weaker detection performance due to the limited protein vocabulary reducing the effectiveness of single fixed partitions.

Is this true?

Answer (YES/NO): NO